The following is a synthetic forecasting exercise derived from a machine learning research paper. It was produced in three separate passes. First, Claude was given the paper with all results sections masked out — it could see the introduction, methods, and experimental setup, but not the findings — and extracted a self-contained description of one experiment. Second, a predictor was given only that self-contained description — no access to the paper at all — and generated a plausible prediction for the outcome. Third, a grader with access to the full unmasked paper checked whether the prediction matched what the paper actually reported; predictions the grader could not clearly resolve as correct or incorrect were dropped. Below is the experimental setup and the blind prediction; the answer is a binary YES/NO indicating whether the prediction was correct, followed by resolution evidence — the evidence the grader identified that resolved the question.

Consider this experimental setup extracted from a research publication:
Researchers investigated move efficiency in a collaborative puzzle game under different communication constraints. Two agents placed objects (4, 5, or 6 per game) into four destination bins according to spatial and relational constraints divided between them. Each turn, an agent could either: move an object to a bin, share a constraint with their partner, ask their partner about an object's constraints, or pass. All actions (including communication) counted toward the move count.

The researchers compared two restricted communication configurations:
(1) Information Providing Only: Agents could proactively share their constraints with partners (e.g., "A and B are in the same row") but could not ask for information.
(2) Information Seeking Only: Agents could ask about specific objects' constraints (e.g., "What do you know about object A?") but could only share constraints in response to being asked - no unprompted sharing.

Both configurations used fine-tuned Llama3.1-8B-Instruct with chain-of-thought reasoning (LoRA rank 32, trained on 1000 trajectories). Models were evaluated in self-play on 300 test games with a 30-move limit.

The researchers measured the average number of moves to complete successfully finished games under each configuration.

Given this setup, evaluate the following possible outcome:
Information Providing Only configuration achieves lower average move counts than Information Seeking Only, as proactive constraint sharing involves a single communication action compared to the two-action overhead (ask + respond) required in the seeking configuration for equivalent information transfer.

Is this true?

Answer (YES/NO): NO